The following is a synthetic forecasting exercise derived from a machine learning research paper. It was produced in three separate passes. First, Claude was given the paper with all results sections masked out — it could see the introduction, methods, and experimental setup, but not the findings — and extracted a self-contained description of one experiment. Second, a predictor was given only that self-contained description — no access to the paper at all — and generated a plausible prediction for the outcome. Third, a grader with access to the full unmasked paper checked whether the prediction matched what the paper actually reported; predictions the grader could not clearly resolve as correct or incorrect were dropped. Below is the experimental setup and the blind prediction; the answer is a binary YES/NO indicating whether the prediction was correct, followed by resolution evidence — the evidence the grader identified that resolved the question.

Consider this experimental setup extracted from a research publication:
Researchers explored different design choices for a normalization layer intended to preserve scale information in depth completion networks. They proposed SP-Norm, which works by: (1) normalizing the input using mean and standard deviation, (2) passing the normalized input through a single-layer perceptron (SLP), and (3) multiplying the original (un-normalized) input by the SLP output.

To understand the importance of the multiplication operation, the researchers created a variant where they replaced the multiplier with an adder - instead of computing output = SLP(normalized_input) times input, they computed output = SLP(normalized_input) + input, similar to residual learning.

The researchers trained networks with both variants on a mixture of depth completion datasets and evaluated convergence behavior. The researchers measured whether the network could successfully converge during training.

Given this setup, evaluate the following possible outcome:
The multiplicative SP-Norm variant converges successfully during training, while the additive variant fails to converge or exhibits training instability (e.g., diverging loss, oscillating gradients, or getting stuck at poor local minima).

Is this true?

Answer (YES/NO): YES